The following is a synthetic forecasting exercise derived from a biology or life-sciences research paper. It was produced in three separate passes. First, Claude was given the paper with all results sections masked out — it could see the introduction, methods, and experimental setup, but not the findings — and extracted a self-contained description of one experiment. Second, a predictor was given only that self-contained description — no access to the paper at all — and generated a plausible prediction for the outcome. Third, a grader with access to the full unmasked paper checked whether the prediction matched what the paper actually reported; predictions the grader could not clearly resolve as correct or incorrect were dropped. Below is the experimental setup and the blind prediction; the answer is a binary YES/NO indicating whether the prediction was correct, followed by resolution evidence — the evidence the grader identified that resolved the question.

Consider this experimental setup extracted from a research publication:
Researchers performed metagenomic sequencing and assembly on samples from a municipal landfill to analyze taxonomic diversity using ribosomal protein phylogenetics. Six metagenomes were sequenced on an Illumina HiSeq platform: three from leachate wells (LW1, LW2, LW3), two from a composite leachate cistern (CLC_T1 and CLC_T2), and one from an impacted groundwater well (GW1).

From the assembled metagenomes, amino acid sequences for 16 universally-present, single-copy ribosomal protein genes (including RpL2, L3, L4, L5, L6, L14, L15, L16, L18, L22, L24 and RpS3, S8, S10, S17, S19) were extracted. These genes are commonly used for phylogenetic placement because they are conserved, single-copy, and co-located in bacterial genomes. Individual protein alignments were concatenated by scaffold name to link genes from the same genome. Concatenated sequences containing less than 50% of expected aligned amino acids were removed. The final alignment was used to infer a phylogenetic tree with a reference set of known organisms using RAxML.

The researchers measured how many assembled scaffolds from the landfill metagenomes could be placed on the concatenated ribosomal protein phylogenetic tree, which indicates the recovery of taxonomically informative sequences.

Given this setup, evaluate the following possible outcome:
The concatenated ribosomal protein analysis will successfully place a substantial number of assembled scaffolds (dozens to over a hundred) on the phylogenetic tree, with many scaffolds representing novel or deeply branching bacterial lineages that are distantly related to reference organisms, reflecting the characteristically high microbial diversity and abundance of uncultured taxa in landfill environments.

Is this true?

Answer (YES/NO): YES